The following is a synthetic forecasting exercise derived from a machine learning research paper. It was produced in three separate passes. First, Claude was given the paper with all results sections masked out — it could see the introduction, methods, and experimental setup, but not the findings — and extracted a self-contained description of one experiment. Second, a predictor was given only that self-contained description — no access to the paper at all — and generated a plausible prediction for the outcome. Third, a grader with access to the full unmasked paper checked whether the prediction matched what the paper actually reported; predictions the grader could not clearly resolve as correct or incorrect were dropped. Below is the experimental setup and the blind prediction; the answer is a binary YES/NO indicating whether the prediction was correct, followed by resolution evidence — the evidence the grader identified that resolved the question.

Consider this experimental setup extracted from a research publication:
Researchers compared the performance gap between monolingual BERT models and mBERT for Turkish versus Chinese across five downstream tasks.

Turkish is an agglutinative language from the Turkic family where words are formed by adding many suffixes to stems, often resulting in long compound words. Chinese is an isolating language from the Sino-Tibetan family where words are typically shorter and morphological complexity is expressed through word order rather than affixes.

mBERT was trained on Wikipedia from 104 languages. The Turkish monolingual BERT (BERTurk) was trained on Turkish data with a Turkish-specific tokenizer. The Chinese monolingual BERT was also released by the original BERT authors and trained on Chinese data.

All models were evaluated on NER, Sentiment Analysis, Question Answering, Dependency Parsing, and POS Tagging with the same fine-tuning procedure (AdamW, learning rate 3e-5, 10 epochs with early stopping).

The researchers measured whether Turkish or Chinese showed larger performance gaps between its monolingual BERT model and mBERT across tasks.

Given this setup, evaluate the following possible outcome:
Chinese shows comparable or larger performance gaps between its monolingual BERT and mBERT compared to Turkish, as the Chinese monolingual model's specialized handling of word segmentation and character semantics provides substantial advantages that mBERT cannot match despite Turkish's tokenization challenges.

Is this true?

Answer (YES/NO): NO